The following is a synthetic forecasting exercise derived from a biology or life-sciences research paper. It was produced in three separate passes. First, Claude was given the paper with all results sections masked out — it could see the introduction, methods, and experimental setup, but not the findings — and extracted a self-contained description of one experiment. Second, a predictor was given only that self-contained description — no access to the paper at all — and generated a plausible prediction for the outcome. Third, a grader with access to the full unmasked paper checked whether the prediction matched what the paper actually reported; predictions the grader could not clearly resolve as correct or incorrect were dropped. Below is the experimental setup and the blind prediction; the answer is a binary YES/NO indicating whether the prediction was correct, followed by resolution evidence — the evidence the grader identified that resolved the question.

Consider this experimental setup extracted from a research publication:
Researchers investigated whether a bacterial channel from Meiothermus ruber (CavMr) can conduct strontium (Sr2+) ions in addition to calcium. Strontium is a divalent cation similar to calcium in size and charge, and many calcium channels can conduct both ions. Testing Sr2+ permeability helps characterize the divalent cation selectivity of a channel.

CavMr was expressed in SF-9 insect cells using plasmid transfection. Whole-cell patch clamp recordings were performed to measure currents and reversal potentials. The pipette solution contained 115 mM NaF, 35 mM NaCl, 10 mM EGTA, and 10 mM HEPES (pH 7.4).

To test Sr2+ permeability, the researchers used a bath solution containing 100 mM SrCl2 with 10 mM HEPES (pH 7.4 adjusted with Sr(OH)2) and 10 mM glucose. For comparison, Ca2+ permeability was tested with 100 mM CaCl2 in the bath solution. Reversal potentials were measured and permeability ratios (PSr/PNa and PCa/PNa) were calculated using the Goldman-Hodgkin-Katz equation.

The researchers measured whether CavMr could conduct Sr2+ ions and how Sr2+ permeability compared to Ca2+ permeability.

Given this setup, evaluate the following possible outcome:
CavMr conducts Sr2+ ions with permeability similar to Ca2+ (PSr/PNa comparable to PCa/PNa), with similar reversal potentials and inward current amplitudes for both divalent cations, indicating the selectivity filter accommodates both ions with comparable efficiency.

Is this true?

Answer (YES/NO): NO